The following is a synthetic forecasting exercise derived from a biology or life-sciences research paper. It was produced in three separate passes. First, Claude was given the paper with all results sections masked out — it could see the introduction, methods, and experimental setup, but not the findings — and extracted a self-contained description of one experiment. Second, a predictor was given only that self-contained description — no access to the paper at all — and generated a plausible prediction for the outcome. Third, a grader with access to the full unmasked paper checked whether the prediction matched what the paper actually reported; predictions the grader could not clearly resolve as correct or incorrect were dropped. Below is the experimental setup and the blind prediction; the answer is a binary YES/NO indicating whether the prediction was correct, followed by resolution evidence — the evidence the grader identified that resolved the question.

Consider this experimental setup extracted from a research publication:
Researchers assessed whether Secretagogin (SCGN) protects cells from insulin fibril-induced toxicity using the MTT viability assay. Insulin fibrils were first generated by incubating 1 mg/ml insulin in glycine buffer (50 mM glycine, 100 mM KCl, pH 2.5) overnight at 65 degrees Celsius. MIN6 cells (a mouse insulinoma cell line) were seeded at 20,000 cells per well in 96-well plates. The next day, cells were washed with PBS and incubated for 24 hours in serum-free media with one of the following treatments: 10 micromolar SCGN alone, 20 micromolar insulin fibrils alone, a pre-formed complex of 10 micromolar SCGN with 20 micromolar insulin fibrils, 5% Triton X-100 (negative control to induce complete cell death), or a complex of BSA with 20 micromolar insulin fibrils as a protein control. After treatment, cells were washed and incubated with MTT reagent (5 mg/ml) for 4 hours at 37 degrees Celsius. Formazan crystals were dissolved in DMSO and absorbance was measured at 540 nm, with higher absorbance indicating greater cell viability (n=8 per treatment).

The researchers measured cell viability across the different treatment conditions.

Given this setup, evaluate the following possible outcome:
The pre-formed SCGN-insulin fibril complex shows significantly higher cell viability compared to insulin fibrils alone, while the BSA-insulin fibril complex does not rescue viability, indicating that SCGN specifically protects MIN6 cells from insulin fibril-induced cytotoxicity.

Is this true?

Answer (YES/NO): YES